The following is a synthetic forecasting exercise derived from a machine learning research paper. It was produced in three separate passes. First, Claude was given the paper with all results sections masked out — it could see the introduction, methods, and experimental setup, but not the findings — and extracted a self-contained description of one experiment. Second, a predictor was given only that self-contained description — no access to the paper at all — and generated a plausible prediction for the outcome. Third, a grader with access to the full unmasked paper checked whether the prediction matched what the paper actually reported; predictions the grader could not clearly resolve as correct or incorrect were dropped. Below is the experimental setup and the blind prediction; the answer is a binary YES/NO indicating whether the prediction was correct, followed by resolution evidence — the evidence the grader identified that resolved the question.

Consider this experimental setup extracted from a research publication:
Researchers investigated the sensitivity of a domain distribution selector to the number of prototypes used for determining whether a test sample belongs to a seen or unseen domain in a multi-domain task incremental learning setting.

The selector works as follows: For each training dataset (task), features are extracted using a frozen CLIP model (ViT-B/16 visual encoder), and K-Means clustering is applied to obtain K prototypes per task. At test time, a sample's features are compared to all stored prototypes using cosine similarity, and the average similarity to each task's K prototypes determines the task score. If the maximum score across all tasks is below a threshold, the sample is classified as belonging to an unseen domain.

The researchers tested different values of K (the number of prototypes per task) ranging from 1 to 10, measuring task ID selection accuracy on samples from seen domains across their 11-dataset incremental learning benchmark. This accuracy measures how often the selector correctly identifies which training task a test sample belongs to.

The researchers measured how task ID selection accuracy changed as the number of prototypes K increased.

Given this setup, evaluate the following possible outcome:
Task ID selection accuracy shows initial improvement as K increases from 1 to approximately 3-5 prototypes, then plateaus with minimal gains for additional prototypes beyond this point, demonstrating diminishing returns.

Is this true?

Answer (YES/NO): YES